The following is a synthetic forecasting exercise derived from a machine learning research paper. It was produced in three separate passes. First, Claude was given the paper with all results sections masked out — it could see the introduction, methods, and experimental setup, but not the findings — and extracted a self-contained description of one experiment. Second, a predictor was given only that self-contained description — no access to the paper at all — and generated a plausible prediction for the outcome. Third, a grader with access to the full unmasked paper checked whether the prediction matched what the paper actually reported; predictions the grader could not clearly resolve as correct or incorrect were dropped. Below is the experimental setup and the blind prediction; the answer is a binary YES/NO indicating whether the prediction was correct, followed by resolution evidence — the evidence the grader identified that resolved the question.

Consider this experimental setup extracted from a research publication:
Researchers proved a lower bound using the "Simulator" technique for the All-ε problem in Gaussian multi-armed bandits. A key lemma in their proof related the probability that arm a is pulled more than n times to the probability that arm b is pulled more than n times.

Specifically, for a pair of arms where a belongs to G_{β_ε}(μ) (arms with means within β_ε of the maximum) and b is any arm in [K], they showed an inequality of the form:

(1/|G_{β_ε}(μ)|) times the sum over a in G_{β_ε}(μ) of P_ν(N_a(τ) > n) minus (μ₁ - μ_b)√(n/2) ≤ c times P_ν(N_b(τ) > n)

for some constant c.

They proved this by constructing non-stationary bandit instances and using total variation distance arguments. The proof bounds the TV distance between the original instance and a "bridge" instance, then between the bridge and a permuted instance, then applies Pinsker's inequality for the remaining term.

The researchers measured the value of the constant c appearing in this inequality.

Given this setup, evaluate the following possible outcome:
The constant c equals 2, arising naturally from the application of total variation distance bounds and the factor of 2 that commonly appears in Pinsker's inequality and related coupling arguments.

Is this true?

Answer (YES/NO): NO